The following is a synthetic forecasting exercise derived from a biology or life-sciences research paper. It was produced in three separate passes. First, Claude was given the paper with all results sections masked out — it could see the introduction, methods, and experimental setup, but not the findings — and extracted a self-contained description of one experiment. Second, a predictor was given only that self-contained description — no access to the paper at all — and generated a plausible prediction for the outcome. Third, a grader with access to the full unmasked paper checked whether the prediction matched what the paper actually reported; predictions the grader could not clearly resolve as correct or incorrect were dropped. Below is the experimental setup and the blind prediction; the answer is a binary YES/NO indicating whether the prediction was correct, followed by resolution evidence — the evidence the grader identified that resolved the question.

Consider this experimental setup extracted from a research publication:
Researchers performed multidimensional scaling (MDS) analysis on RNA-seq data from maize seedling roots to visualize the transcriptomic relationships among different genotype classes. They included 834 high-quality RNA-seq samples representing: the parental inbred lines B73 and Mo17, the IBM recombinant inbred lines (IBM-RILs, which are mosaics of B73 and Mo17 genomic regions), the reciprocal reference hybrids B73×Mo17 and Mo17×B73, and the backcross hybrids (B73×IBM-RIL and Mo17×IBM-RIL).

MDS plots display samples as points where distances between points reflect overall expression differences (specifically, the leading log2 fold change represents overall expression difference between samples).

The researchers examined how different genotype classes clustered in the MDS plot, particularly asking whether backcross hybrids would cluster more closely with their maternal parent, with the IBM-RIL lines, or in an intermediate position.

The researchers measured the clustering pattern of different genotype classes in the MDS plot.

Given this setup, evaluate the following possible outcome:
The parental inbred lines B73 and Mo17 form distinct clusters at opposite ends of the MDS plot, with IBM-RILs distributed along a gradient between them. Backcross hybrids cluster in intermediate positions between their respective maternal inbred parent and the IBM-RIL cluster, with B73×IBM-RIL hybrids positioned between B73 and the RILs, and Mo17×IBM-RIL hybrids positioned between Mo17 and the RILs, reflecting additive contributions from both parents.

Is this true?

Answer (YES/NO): YES